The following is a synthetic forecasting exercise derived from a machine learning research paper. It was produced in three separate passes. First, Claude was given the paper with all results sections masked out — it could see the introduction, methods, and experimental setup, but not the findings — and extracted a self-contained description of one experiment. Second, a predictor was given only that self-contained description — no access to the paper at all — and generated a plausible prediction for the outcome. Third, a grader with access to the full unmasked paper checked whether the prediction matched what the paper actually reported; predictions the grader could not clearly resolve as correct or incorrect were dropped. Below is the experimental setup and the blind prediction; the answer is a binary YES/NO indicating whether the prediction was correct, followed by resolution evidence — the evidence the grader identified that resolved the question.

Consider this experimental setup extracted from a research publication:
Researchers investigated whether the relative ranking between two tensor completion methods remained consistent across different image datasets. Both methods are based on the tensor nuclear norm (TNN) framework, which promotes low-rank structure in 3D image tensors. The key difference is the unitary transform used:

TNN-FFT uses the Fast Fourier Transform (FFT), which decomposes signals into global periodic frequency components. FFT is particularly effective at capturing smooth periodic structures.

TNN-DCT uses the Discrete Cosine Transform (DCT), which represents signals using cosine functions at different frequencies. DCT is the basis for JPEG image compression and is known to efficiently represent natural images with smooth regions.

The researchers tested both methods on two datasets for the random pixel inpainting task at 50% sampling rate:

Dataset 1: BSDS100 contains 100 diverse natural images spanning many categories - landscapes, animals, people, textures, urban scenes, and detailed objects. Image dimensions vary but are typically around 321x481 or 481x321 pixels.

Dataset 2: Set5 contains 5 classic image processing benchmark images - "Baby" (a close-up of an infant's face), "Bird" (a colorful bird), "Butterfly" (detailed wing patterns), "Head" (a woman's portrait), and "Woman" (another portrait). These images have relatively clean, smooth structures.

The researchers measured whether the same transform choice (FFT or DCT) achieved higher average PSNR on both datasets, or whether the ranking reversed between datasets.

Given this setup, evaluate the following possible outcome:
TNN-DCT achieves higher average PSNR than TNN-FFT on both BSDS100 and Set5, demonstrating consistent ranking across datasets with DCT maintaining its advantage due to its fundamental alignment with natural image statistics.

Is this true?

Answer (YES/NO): NO